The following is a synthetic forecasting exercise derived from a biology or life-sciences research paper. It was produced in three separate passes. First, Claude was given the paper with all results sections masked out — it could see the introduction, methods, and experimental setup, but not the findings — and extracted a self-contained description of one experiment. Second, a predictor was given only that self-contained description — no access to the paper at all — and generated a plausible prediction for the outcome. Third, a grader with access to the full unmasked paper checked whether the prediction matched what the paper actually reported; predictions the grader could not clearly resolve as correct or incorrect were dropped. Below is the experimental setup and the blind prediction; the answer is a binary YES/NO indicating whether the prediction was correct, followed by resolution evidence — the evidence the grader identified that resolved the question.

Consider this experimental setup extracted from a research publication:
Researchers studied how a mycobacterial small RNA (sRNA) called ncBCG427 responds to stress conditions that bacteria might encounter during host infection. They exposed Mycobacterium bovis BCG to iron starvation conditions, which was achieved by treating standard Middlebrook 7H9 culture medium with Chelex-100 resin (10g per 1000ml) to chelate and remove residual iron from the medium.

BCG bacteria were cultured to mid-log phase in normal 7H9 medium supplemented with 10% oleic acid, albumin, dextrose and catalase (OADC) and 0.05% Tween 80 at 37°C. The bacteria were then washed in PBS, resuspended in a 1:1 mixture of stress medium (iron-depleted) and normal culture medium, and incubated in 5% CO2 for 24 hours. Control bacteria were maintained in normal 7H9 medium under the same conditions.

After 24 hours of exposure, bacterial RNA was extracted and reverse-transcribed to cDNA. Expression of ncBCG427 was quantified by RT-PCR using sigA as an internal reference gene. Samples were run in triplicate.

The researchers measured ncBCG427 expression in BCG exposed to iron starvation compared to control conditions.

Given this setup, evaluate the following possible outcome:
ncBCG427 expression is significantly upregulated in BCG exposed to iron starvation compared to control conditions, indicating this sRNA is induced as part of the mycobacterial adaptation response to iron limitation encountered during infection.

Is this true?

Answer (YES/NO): NO